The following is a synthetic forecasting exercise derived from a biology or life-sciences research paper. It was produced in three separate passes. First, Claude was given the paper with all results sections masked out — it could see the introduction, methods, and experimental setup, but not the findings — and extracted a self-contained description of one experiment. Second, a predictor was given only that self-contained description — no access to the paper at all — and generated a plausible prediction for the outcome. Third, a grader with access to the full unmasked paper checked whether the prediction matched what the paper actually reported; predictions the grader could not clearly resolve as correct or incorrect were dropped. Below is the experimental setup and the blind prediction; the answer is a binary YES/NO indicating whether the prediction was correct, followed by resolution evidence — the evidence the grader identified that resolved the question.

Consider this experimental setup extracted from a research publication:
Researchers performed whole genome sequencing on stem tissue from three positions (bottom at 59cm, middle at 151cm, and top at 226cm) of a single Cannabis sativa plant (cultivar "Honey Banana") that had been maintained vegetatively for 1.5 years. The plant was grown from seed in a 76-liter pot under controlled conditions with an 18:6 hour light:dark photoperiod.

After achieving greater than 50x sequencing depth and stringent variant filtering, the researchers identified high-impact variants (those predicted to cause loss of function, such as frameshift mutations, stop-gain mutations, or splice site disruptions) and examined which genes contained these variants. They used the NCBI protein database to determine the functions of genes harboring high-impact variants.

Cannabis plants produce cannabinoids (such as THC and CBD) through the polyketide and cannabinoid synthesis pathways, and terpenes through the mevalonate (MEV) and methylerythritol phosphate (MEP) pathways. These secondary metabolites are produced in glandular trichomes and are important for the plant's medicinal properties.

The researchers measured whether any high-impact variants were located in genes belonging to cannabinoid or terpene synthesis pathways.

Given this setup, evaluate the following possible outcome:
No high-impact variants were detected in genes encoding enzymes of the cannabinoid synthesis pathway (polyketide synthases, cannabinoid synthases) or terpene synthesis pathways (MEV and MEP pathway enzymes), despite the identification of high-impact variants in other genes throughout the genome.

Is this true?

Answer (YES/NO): YES